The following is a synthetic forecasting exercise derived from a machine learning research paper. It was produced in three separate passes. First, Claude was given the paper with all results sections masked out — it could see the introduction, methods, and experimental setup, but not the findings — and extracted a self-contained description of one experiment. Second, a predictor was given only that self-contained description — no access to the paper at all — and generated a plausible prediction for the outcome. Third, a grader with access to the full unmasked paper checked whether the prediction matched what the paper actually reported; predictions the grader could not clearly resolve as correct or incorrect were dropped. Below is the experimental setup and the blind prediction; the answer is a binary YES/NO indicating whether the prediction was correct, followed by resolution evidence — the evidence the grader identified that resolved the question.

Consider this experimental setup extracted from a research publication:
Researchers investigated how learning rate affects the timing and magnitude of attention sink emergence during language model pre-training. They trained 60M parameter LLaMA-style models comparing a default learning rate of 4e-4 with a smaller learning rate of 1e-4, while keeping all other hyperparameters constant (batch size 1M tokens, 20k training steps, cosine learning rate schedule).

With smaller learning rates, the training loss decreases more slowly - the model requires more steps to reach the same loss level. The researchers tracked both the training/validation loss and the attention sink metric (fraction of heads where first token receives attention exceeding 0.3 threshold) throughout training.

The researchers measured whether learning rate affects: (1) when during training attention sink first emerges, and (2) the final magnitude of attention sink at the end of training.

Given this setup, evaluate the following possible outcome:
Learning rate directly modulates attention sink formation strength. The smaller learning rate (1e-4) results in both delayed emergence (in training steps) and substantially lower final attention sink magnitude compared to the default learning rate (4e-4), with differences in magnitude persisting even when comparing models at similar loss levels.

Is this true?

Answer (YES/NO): YES